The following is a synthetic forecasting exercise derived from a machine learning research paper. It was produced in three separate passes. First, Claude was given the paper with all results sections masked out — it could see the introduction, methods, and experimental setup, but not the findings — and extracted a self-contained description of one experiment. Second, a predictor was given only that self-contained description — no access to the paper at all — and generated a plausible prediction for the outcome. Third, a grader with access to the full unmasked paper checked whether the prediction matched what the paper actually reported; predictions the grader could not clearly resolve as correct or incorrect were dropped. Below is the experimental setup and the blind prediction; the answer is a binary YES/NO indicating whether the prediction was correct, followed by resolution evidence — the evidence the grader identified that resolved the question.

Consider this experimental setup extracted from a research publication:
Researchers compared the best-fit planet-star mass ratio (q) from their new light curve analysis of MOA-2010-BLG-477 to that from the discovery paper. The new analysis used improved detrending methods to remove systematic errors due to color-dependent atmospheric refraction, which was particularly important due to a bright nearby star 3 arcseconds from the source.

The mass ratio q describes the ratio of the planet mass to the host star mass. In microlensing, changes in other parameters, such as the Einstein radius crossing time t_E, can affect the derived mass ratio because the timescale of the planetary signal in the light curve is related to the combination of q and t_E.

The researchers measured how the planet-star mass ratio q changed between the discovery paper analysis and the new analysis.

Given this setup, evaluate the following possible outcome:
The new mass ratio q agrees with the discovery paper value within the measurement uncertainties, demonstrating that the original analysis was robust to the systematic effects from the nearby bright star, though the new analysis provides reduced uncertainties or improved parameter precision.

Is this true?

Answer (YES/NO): NO